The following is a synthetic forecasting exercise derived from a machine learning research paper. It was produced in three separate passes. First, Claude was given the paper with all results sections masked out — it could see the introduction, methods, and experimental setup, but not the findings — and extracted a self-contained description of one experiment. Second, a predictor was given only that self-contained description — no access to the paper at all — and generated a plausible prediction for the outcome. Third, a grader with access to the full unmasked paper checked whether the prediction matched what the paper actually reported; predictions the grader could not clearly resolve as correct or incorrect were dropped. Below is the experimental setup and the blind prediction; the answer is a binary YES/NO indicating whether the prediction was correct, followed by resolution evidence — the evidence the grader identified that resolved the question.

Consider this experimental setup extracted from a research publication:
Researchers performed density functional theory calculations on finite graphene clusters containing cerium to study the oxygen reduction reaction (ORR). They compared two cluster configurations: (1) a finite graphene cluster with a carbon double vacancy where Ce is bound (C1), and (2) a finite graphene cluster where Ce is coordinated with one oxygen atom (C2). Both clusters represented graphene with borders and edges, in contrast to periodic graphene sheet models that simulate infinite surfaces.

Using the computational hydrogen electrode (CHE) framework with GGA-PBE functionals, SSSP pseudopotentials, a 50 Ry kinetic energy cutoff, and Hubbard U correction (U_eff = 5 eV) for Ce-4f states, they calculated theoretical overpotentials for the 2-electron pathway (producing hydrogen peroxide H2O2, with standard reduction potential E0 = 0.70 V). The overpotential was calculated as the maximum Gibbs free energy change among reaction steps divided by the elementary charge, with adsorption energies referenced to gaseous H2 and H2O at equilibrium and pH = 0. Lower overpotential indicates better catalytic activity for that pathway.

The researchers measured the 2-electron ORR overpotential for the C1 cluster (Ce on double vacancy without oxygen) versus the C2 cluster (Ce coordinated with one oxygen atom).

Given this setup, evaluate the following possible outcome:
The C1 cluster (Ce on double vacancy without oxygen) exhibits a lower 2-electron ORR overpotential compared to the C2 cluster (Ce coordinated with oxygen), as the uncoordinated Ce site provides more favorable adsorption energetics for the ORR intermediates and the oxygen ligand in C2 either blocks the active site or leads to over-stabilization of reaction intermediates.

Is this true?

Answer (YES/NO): NO